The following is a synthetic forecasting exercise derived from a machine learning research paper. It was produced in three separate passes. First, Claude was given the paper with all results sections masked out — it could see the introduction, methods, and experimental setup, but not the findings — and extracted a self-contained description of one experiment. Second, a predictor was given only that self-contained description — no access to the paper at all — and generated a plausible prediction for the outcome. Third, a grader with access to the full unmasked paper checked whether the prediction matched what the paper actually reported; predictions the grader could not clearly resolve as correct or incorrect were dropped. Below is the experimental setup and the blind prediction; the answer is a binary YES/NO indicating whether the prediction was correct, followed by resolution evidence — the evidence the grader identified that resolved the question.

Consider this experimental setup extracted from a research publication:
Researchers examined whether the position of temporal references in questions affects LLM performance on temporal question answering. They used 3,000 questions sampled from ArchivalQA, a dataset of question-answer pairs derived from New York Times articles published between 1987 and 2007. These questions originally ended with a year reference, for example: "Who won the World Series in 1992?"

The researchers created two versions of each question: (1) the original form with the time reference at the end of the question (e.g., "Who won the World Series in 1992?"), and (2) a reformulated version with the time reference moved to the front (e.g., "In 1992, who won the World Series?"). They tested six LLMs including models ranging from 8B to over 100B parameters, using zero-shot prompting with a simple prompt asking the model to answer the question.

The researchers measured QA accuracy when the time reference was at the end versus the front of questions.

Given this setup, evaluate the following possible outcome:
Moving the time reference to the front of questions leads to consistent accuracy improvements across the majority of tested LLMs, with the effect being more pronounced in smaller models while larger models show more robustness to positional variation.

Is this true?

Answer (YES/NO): NO